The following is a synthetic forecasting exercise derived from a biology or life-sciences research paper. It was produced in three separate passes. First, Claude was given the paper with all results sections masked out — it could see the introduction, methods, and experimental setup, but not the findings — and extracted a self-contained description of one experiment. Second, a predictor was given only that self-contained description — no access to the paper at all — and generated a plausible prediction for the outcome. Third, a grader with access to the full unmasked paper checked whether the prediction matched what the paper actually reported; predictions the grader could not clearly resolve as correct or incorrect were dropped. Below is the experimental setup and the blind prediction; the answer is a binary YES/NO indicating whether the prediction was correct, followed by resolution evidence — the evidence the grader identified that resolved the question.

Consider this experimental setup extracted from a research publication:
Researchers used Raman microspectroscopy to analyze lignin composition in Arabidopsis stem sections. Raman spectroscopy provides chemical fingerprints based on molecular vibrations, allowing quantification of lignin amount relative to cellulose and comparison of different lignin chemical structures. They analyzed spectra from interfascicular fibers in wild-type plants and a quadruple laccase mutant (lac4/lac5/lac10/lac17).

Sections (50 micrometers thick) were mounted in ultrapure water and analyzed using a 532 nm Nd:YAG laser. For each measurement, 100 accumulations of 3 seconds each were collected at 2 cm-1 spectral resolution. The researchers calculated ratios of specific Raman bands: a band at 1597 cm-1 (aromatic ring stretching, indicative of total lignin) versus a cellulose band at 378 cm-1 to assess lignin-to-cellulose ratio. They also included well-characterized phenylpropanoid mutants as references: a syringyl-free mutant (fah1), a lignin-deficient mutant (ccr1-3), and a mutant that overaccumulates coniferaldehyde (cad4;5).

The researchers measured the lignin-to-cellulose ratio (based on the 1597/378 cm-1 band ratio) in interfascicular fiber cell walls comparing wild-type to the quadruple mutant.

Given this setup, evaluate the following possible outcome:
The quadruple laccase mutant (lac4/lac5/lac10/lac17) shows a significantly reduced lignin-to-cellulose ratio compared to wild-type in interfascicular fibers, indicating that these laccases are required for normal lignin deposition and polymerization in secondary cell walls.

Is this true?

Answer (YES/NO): YES